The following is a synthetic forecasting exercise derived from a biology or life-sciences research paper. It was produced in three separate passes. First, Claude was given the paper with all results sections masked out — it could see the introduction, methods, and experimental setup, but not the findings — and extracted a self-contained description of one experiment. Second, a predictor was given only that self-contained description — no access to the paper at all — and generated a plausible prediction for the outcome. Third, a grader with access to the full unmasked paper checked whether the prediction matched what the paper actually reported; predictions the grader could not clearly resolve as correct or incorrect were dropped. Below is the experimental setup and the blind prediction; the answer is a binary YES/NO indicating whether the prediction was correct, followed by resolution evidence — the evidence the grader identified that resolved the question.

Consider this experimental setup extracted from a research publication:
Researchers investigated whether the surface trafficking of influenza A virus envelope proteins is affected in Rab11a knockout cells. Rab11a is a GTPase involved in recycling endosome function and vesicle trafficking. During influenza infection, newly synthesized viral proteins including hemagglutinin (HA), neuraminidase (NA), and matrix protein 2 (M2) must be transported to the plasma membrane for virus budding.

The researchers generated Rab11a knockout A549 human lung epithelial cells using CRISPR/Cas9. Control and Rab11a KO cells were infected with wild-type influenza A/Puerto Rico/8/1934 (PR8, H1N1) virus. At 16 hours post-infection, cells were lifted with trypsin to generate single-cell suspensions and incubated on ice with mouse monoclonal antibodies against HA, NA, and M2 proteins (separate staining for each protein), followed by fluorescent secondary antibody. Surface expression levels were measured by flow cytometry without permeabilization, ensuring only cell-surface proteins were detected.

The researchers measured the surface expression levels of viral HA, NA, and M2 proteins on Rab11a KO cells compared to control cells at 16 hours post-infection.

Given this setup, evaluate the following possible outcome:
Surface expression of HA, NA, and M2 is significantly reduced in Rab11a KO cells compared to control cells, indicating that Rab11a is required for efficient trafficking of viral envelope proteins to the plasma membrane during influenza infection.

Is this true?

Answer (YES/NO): NO